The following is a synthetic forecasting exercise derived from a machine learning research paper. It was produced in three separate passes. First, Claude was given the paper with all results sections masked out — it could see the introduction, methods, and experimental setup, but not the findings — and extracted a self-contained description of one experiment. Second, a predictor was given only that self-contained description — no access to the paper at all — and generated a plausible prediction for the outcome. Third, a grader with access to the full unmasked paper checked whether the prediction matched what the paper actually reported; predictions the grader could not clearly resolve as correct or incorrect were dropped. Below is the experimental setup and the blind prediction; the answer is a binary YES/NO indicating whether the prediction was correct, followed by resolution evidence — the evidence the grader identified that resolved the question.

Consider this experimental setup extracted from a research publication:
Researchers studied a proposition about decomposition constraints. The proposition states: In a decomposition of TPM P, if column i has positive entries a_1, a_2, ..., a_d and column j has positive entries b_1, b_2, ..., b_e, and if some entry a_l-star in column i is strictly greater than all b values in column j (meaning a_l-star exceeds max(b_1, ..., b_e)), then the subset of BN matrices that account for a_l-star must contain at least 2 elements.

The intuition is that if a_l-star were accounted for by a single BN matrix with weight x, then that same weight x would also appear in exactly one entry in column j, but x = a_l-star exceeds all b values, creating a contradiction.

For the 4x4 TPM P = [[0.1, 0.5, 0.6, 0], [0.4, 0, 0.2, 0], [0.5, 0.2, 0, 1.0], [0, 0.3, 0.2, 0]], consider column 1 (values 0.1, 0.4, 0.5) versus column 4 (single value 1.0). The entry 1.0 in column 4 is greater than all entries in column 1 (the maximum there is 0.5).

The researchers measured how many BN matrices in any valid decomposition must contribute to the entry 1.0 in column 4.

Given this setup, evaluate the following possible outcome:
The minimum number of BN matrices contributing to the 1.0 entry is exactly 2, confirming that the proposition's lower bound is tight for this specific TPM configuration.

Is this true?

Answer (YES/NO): NO